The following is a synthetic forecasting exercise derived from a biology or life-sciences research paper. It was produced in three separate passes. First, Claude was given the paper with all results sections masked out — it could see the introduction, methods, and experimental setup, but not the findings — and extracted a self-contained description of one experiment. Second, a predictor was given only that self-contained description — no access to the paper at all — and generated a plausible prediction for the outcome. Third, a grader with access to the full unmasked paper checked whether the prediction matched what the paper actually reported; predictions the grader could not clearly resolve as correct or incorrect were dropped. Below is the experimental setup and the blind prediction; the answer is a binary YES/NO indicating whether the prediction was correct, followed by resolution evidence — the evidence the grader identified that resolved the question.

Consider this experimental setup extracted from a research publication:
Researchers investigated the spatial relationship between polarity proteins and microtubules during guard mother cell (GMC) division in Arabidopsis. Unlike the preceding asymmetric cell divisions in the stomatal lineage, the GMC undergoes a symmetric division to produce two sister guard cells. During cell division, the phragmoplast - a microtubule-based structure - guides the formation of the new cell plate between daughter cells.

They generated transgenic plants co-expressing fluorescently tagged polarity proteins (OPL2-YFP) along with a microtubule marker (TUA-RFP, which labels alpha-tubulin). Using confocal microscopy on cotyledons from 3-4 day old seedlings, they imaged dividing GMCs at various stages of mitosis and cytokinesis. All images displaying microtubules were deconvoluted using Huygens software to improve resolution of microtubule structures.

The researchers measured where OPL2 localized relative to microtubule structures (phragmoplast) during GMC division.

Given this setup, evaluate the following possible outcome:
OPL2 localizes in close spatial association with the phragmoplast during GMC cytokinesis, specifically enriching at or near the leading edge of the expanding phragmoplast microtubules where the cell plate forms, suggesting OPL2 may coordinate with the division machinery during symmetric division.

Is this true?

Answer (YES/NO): NO